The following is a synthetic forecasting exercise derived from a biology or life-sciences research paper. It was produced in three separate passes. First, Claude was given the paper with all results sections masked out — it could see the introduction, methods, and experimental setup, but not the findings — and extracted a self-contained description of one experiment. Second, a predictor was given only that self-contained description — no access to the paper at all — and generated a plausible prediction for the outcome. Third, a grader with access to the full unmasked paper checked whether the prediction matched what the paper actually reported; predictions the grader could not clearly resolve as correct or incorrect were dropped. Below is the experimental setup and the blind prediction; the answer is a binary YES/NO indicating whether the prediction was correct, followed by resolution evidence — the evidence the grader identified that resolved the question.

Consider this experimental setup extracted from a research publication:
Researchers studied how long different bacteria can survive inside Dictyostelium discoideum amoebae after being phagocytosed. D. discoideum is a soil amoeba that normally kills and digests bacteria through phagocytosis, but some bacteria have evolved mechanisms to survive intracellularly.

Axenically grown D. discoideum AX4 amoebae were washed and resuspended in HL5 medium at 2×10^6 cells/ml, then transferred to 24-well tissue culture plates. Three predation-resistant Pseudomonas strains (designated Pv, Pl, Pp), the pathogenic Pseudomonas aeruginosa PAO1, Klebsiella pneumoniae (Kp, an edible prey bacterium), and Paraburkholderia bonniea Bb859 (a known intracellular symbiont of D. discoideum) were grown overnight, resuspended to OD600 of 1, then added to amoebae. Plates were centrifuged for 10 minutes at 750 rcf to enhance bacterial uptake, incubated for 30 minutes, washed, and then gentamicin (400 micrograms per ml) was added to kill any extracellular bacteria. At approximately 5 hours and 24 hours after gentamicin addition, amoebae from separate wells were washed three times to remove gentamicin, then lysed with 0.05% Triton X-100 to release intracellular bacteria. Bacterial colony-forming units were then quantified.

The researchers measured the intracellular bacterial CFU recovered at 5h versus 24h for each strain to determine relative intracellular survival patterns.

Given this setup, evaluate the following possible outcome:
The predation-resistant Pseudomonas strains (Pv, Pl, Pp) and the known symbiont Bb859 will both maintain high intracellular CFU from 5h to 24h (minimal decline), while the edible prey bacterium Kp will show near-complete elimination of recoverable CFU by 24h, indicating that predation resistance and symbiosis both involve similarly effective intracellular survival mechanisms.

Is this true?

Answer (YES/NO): NO